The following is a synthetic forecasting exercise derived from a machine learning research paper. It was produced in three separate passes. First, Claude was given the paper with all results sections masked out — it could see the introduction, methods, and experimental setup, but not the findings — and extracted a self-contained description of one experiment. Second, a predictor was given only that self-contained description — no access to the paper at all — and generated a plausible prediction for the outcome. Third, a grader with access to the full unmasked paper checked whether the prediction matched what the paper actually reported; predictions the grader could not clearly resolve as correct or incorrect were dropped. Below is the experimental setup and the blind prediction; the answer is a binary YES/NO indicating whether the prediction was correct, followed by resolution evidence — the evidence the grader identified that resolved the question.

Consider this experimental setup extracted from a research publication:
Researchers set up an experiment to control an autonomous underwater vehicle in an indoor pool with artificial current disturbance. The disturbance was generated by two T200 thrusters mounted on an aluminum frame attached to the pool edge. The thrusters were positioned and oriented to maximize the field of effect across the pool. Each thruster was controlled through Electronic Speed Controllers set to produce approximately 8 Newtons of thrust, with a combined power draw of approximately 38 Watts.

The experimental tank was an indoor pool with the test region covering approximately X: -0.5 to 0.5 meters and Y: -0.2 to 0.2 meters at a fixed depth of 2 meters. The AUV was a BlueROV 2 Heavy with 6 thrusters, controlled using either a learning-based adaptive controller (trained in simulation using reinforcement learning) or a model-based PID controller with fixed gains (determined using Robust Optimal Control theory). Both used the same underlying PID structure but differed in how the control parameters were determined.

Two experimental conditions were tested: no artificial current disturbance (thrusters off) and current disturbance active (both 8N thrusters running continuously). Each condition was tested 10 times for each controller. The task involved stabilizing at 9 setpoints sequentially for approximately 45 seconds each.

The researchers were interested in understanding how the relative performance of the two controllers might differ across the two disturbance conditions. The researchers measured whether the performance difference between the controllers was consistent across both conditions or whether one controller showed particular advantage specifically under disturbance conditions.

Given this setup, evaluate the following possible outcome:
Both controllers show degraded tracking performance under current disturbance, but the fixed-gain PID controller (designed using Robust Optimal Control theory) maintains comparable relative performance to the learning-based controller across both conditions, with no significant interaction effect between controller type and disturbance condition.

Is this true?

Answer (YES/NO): NO